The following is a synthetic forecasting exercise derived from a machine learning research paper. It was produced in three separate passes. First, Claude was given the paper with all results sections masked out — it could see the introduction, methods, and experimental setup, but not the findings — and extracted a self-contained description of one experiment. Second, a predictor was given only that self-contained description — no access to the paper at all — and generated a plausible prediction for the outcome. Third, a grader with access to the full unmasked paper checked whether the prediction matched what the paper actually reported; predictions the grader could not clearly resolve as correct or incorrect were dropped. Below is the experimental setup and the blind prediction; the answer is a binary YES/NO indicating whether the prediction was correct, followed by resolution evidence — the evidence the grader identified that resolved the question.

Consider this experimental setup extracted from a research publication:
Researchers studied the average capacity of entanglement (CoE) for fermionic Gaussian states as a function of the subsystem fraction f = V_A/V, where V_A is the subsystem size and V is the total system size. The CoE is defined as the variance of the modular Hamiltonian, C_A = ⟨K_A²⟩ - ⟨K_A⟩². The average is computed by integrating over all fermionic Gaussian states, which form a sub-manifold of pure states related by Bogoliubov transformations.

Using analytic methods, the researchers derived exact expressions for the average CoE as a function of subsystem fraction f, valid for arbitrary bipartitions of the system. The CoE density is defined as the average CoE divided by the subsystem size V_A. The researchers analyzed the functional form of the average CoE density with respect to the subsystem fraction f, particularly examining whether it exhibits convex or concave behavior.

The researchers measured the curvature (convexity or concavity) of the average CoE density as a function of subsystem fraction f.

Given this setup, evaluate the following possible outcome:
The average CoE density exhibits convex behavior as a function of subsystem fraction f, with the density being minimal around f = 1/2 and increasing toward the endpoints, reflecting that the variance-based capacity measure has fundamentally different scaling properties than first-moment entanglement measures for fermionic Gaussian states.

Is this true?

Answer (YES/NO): NO